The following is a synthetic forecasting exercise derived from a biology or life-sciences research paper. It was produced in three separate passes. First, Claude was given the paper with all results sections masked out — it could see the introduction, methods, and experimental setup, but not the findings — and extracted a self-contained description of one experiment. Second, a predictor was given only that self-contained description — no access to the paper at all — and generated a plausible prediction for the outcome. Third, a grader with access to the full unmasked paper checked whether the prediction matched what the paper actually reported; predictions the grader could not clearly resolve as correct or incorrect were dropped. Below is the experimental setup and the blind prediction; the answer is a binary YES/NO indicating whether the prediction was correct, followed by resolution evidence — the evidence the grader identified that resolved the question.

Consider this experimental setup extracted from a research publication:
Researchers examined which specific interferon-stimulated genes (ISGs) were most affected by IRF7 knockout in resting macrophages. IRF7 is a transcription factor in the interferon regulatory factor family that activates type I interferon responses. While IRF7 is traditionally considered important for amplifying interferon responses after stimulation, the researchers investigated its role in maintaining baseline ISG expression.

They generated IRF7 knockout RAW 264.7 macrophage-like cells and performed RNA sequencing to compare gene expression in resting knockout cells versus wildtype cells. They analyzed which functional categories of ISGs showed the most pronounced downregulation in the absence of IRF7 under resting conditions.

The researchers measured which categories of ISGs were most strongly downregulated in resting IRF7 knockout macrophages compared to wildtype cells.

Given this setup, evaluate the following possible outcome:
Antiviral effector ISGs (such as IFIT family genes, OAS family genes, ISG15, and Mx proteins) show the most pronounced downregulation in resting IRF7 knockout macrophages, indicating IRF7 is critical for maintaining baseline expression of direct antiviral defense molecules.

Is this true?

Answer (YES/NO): YES